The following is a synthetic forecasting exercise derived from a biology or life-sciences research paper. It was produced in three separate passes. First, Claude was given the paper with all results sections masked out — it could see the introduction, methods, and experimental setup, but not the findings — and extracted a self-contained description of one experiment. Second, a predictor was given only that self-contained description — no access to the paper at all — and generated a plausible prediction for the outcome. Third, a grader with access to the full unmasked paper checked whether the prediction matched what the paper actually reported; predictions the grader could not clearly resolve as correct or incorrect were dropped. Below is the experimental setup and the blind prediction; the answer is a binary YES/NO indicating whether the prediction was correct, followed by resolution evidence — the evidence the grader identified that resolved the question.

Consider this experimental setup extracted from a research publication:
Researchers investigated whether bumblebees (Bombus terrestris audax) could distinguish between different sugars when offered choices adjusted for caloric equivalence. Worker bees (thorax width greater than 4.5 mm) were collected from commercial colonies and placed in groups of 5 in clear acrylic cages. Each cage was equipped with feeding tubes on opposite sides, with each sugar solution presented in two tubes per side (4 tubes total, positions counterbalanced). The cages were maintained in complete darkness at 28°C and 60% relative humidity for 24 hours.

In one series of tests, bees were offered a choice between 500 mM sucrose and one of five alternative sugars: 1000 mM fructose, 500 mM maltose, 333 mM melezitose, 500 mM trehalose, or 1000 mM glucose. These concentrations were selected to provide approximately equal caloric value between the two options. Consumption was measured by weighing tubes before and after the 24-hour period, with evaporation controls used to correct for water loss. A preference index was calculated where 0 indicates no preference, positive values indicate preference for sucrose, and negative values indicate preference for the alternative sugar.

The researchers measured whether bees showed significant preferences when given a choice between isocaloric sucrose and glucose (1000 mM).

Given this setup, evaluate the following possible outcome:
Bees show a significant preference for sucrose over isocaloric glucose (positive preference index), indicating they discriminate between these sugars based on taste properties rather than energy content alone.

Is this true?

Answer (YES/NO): YES